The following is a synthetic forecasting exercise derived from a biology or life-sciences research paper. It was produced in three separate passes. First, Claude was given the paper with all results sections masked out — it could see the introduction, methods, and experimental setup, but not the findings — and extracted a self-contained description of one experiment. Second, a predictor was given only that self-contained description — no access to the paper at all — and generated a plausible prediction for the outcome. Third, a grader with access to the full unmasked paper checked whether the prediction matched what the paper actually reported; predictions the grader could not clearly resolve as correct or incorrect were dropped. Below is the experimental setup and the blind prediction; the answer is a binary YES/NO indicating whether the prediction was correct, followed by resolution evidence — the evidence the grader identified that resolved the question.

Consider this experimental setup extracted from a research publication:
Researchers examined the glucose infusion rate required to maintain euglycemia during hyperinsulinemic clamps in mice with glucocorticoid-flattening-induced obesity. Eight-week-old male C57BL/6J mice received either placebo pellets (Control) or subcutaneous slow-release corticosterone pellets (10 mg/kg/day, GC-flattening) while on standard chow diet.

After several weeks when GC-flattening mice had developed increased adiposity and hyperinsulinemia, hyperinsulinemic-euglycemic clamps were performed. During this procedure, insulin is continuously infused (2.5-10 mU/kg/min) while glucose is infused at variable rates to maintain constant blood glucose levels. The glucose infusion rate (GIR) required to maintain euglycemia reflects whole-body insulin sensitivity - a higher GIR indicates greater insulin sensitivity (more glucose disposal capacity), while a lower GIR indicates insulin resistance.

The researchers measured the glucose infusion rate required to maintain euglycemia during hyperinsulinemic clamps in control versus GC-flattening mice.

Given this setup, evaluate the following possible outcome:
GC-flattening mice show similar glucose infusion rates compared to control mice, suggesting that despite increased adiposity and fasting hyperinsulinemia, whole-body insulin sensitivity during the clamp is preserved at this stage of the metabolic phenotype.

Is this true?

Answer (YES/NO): NO